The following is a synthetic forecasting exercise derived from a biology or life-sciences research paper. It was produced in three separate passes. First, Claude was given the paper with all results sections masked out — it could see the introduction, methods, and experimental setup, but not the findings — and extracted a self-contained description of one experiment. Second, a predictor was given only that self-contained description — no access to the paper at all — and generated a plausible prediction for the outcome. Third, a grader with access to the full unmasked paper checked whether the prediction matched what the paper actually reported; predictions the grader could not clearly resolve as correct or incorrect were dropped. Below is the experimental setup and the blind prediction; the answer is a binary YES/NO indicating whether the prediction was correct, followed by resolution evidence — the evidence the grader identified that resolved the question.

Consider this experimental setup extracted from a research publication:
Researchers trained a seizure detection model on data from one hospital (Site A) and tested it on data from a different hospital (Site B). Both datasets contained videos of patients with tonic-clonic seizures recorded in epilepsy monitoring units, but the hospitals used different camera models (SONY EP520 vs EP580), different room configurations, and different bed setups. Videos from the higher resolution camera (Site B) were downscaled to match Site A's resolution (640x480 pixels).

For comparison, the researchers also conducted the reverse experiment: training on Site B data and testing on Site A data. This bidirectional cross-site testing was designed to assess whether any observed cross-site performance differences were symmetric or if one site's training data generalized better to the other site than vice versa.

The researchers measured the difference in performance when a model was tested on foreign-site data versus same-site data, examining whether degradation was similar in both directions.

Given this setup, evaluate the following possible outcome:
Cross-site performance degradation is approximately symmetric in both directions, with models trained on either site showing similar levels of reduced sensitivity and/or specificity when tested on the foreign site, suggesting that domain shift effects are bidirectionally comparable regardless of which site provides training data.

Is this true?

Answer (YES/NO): YES